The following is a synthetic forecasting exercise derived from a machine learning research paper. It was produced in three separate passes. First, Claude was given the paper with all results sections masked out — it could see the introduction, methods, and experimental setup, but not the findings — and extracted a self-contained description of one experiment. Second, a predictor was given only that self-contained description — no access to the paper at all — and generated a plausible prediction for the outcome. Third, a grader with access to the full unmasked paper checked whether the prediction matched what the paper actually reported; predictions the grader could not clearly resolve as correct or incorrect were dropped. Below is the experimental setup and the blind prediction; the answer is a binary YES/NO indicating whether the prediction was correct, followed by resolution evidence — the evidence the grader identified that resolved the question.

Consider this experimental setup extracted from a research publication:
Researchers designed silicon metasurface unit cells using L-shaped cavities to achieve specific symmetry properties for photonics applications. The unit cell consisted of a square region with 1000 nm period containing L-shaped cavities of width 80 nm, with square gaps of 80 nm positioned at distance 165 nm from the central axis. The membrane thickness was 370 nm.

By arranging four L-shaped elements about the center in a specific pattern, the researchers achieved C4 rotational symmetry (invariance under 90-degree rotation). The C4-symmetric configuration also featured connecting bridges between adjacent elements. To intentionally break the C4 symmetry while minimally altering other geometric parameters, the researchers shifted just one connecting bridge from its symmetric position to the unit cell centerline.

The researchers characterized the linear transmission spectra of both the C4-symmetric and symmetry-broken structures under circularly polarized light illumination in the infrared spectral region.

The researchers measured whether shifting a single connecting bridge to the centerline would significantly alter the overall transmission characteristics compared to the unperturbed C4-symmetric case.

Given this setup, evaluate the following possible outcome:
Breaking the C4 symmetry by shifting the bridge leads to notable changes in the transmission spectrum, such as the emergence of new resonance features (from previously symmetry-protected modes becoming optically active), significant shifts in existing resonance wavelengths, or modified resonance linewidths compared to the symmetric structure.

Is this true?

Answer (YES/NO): NO